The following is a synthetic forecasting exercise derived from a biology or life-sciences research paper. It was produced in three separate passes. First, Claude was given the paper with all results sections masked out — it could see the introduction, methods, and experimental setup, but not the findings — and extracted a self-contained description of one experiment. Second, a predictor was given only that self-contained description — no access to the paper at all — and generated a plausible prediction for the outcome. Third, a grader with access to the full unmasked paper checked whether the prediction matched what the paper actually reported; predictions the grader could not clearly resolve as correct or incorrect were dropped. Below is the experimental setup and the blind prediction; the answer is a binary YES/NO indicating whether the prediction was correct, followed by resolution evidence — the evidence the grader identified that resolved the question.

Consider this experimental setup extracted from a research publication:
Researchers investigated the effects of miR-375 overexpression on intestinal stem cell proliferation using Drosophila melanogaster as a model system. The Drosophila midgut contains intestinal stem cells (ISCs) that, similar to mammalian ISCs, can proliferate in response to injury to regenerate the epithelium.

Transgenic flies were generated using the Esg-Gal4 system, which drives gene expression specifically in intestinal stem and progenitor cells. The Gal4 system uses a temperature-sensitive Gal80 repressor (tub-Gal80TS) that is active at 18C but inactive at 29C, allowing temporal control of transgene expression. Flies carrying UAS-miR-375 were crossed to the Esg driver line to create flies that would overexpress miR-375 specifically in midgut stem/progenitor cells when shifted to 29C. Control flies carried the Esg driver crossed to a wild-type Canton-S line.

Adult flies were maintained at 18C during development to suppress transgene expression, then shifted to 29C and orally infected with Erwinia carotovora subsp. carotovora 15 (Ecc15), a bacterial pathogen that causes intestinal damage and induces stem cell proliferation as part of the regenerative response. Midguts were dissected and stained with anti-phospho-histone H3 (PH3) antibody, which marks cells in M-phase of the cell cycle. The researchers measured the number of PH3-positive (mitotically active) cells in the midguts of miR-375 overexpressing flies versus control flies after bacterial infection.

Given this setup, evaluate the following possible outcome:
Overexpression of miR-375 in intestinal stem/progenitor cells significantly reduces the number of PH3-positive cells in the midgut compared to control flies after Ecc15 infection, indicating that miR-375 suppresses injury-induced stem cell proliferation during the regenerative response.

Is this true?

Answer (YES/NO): YES